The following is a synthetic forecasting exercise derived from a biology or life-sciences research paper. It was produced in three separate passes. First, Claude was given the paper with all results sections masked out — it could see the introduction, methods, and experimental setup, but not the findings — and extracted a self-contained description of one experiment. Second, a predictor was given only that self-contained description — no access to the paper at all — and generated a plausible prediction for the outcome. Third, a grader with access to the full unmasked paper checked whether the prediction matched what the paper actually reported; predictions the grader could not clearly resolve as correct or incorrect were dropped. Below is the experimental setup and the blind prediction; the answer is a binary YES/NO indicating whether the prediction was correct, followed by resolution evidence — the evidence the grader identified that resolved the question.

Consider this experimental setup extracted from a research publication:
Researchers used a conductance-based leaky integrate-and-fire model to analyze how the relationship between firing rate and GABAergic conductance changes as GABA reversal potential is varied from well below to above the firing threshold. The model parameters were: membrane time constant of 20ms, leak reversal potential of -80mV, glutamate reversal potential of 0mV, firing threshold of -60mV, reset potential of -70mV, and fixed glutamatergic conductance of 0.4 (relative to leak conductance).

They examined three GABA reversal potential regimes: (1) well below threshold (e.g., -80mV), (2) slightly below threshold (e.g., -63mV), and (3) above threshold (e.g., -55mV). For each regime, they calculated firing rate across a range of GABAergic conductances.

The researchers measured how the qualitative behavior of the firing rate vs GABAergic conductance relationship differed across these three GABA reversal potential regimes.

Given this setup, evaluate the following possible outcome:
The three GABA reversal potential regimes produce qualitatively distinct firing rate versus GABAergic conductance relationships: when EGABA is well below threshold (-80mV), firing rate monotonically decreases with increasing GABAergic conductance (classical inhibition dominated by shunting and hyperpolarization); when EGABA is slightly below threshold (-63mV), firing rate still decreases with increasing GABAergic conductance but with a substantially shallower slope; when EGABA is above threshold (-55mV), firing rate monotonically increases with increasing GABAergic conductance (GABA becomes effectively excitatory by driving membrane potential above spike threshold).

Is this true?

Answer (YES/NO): NO